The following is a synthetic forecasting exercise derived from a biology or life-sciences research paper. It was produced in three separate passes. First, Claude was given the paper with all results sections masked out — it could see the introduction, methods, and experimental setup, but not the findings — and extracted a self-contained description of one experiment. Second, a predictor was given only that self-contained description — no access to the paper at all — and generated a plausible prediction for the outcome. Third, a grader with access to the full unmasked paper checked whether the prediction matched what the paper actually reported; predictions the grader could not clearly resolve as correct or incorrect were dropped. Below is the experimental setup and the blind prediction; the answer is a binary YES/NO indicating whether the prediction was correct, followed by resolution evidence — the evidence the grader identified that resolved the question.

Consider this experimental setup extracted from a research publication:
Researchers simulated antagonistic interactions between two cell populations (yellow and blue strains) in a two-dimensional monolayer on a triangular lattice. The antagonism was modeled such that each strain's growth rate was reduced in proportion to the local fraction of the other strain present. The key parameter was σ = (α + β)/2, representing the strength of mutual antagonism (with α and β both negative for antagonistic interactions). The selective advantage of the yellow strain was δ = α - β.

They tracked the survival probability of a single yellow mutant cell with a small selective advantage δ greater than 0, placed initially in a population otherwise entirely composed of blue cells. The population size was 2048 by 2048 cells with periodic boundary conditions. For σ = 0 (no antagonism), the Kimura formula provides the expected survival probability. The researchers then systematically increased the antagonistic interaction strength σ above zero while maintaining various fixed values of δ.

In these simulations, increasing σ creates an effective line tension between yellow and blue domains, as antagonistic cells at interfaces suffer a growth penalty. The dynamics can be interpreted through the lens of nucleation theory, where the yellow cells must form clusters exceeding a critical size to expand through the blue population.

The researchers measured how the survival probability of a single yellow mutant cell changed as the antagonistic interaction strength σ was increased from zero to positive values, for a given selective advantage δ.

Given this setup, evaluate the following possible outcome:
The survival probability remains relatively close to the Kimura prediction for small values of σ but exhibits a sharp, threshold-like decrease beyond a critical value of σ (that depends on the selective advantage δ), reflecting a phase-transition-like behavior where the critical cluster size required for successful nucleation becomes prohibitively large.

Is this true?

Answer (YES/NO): NO